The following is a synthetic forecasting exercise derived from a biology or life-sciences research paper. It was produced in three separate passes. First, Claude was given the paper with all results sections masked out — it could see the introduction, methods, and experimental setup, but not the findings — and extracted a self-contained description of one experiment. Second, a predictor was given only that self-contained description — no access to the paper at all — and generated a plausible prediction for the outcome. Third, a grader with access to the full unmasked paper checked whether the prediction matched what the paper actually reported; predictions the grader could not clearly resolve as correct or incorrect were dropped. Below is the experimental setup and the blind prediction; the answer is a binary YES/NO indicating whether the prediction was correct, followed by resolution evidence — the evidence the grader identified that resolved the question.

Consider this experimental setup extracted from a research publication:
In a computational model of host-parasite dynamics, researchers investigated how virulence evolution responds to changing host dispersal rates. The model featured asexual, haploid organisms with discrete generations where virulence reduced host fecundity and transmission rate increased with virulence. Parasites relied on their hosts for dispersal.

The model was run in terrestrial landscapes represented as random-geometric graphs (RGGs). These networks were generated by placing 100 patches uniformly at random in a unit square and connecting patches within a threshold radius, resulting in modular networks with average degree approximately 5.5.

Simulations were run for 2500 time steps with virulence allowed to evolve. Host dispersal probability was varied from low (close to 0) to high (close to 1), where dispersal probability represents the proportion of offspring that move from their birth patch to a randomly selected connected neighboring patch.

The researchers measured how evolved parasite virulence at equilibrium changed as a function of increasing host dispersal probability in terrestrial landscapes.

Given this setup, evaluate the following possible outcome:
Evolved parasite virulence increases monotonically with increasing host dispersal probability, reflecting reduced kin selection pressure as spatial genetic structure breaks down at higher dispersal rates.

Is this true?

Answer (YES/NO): YES